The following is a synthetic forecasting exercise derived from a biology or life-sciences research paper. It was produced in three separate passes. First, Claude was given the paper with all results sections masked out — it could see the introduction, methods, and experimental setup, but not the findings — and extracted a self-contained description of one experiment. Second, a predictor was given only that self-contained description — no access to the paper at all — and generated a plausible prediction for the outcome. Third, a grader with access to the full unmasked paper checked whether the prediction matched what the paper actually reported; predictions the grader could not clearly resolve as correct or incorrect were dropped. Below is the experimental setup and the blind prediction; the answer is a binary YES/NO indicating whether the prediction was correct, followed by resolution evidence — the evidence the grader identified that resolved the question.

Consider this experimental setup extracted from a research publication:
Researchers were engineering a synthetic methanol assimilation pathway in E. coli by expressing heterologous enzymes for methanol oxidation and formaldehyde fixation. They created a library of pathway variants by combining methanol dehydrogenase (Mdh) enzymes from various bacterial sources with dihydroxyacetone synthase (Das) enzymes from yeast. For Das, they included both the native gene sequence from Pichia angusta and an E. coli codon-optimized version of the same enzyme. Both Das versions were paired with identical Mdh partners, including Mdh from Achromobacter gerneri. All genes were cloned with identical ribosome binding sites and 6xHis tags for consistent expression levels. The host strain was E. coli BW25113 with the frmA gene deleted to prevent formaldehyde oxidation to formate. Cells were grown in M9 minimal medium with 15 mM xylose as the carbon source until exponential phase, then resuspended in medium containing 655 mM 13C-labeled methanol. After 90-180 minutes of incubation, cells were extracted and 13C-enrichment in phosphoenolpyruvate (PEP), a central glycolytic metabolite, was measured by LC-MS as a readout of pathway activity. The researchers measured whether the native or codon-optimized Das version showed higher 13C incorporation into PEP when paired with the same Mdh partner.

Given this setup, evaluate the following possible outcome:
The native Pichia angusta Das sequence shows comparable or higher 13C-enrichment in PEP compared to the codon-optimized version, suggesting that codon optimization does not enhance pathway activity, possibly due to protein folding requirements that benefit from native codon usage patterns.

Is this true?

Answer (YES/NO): NO